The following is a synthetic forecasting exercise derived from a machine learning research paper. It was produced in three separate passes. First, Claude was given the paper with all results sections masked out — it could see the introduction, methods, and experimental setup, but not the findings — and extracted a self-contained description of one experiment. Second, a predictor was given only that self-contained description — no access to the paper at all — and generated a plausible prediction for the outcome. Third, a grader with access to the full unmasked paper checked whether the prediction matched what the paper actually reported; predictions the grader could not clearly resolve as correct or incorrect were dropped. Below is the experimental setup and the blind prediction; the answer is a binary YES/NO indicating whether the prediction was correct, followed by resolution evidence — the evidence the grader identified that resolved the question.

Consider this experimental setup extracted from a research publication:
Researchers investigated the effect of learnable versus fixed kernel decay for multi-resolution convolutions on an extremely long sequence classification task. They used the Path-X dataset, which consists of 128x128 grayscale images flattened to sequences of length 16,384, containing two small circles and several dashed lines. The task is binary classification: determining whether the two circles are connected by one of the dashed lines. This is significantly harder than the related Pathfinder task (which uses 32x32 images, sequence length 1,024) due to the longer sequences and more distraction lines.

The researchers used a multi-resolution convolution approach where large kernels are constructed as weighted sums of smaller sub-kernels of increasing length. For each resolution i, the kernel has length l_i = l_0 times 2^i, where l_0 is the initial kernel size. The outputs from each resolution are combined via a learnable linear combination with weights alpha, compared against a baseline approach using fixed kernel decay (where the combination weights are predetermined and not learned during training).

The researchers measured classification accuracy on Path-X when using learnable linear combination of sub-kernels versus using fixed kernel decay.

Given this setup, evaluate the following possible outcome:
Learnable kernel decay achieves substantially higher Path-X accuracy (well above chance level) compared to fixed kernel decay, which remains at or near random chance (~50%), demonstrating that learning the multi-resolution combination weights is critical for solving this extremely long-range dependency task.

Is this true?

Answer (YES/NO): NO